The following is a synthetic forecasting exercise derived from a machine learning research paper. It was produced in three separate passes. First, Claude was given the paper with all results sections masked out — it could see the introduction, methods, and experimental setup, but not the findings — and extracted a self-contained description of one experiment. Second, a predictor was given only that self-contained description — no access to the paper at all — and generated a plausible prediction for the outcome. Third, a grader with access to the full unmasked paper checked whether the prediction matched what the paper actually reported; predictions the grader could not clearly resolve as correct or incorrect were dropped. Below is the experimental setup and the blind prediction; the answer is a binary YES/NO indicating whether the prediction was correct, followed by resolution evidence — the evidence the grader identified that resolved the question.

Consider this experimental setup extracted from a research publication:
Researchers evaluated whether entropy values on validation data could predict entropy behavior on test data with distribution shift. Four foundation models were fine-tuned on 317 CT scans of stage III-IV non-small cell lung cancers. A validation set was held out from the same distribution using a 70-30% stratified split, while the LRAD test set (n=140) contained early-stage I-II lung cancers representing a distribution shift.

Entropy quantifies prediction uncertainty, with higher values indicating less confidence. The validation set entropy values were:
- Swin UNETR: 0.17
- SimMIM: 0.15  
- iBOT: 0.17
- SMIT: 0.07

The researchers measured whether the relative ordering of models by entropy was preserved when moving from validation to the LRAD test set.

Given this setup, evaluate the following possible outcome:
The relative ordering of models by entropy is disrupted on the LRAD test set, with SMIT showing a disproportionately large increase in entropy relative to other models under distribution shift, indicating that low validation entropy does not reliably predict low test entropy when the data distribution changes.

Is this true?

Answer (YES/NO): NO